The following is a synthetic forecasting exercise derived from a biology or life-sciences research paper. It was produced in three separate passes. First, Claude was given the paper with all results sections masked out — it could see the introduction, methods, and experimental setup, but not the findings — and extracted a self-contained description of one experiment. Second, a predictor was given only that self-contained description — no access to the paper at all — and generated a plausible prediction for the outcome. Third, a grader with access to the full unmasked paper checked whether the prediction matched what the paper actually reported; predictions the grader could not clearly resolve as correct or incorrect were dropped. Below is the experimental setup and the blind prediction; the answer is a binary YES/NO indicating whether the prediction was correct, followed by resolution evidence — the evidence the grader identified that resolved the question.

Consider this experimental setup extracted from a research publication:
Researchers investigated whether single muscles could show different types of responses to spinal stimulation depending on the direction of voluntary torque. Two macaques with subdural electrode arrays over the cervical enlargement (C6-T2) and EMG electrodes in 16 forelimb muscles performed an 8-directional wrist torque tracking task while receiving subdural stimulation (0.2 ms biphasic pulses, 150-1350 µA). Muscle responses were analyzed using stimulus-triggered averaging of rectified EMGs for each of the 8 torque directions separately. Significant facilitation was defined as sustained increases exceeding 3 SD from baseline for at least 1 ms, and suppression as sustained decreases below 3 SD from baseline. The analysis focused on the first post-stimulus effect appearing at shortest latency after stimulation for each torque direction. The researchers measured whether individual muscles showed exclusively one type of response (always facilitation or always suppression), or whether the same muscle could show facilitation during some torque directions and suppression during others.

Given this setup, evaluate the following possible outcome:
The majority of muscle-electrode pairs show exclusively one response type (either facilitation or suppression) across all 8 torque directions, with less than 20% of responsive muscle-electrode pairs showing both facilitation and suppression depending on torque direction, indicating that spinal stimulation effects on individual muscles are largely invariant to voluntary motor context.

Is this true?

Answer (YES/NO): NO